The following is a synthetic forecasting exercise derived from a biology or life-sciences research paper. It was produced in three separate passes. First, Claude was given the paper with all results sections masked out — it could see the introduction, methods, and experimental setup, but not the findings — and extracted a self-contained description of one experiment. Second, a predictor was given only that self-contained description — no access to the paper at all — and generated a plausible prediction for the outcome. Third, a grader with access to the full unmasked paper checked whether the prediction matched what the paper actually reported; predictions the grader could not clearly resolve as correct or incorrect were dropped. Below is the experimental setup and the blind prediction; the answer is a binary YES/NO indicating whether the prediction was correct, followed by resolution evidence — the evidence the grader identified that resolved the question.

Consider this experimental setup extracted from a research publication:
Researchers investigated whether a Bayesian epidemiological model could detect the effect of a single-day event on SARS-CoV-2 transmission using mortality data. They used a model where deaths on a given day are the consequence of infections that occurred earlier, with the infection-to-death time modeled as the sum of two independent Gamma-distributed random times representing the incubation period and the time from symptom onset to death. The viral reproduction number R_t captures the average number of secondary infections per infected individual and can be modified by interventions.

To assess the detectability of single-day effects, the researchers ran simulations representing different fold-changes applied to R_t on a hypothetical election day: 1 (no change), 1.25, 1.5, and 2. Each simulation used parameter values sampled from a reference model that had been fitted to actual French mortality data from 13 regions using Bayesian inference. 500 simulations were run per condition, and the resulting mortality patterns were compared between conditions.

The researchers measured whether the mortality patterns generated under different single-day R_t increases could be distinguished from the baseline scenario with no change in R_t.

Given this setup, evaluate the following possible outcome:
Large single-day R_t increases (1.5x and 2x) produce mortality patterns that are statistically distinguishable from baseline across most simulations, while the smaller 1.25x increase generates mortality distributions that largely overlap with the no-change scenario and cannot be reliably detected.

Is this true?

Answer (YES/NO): NO